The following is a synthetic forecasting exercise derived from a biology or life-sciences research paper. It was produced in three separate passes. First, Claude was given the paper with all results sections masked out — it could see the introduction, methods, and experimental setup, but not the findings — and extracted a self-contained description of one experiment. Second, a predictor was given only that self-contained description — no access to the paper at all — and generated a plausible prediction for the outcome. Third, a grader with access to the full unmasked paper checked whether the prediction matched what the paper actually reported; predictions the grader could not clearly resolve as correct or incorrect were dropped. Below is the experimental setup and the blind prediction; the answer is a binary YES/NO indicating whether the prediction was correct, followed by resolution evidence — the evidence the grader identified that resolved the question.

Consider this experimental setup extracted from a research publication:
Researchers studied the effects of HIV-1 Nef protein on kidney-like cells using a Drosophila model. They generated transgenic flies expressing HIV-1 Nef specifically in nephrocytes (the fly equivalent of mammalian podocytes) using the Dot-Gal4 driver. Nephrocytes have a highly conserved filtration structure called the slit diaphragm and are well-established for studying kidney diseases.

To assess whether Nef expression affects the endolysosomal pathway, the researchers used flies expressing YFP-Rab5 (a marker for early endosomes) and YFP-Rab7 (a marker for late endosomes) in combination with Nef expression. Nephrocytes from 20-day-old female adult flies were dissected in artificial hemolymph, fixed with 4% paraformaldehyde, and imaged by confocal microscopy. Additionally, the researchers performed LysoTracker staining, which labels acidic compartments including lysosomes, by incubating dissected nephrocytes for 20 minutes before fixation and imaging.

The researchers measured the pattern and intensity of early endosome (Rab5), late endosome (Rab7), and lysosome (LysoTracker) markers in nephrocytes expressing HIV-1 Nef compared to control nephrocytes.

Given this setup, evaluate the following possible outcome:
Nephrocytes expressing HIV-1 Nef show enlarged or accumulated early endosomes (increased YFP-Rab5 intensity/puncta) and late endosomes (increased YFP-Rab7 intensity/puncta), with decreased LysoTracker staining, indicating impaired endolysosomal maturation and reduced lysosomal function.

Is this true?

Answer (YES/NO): NO